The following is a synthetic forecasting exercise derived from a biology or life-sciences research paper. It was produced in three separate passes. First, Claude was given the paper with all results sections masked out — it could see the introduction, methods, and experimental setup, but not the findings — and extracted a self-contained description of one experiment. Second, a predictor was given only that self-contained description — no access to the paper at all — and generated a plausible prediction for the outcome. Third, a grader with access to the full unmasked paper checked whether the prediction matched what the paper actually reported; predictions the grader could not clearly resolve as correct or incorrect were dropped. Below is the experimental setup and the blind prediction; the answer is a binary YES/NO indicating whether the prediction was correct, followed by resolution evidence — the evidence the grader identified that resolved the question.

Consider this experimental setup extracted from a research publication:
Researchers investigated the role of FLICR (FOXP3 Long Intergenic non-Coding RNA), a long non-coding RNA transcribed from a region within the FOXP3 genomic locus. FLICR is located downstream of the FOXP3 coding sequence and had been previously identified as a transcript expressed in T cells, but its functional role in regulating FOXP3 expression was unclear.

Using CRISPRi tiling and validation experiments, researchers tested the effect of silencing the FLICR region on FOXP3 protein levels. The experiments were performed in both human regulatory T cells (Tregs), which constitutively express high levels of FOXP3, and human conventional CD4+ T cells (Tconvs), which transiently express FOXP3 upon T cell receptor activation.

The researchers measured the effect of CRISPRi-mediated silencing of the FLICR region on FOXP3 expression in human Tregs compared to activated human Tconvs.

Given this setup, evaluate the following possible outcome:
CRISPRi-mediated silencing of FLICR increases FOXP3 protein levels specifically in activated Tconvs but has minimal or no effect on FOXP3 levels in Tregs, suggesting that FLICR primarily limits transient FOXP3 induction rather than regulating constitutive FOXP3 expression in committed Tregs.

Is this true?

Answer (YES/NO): NO